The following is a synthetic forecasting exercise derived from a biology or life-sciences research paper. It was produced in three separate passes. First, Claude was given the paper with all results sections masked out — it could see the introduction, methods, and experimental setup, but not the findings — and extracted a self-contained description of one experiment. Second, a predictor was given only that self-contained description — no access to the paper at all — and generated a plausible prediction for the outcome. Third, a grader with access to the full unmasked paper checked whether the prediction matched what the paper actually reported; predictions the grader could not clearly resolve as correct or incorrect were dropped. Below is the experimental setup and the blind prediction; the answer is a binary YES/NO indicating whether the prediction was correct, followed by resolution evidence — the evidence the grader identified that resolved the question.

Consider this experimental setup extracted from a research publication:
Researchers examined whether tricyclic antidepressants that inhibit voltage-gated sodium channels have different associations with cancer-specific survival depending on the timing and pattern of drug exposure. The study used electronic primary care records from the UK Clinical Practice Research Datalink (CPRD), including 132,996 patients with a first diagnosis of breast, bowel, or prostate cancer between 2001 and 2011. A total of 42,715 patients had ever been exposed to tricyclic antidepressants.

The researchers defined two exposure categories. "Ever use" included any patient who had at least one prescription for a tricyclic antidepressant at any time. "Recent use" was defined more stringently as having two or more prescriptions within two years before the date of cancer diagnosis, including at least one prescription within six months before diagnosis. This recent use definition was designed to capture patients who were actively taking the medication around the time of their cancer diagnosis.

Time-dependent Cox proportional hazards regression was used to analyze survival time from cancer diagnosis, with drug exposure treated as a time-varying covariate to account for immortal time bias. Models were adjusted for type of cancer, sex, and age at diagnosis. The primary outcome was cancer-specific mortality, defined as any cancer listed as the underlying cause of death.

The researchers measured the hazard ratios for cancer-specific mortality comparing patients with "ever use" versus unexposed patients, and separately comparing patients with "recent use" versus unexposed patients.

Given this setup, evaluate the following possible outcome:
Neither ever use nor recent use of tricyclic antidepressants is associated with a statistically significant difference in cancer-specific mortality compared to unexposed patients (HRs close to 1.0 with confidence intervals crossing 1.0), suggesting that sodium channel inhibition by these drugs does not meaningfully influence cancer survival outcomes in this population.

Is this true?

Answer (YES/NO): NO